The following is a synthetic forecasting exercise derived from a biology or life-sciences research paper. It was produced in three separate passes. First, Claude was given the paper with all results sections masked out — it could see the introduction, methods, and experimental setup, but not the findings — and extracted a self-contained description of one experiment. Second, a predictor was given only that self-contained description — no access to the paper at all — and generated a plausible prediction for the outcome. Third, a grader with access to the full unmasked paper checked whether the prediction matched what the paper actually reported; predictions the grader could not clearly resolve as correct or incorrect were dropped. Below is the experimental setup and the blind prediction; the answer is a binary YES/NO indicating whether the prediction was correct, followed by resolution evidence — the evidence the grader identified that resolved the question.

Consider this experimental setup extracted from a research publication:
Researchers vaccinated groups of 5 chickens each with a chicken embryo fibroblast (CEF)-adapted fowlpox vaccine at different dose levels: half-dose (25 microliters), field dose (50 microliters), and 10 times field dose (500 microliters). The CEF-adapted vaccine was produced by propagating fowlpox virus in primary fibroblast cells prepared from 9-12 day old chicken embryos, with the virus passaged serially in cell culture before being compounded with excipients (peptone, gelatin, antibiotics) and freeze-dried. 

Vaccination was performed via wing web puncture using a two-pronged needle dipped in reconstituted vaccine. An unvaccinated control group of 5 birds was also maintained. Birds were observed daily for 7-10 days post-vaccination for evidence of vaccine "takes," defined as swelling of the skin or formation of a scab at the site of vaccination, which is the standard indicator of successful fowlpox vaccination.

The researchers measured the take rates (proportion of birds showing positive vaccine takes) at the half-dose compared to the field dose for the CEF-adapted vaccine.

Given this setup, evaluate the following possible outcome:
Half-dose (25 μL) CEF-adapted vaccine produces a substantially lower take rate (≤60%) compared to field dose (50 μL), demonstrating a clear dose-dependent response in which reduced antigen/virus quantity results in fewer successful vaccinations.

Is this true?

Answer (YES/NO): NO